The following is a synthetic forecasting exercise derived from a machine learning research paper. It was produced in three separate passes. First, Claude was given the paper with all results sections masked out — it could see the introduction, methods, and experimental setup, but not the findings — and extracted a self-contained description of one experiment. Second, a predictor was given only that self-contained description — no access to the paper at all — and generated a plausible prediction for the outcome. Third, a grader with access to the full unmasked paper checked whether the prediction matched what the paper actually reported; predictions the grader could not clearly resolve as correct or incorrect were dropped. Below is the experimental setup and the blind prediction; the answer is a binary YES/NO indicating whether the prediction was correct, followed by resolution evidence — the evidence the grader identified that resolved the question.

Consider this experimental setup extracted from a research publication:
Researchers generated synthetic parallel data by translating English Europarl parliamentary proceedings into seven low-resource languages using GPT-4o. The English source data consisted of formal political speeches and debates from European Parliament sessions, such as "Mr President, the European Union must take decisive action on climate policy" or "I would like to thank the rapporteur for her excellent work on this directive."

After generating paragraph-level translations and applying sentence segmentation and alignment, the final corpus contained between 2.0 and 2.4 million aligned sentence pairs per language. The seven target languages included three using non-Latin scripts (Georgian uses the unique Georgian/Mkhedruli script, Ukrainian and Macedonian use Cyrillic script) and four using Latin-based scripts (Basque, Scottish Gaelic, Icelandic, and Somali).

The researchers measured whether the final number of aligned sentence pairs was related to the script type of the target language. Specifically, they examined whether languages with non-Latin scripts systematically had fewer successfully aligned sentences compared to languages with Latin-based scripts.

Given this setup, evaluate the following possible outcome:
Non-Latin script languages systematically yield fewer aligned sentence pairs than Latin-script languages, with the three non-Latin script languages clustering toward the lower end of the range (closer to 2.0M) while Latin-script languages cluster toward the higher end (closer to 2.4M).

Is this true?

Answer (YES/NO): NO